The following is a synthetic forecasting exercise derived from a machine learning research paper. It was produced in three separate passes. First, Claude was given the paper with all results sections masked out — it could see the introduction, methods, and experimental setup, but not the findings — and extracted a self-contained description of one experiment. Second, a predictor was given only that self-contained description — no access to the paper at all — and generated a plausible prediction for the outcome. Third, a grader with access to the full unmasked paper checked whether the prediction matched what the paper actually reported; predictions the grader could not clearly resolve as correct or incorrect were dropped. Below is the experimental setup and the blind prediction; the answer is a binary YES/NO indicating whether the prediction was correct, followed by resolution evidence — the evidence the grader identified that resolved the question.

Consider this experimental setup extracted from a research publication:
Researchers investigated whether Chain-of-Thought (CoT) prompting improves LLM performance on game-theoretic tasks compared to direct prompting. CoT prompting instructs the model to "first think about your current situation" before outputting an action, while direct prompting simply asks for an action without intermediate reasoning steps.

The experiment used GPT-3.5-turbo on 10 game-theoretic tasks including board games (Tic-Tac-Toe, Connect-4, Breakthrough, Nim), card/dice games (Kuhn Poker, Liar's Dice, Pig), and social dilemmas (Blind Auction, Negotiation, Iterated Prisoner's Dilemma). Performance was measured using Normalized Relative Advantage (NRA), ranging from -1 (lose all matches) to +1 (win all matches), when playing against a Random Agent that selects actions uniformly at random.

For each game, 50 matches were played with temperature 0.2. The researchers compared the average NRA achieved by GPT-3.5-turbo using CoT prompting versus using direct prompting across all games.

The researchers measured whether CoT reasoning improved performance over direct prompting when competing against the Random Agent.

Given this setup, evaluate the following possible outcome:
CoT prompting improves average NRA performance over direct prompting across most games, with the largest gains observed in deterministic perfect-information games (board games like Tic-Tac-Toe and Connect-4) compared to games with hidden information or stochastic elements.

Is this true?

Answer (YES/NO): NO